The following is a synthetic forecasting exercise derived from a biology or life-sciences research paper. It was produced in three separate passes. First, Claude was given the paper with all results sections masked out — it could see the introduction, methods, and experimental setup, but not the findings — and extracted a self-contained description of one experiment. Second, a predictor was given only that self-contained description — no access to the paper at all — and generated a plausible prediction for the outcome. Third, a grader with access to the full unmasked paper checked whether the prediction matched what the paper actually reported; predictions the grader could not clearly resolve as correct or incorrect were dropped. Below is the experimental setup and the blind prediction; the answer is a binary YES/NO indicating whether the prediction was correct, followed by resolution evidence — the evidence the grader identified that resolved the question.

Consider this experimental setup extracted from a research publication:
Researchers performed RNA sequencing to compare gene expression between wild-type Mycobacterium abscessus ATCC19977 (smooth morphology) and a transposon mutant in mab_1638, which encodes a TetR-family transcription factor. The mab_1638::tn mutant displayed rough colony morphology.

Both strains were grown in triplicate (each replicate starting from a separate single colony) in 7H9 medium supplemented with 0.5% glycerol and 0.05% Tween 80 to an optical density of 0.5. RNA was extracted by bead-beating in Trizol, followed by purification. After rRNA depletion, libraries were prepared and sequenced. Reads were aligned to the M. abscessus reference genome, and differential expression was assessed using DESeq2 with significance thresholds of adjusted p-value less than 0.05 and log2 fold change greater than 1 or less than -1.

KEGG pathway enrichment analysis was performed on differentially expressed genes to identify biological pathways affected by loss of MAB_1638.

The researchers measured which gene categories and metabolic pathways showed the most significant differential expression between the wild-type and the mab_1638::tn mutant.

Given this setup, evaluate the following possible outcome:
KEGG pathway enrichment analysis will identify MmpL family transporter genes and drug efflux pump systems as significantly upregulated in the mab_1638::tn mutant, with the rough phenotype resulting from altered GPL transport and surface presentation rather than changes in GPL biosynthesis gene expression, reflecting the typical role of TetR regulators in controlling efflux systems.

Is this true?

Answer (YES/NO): NO